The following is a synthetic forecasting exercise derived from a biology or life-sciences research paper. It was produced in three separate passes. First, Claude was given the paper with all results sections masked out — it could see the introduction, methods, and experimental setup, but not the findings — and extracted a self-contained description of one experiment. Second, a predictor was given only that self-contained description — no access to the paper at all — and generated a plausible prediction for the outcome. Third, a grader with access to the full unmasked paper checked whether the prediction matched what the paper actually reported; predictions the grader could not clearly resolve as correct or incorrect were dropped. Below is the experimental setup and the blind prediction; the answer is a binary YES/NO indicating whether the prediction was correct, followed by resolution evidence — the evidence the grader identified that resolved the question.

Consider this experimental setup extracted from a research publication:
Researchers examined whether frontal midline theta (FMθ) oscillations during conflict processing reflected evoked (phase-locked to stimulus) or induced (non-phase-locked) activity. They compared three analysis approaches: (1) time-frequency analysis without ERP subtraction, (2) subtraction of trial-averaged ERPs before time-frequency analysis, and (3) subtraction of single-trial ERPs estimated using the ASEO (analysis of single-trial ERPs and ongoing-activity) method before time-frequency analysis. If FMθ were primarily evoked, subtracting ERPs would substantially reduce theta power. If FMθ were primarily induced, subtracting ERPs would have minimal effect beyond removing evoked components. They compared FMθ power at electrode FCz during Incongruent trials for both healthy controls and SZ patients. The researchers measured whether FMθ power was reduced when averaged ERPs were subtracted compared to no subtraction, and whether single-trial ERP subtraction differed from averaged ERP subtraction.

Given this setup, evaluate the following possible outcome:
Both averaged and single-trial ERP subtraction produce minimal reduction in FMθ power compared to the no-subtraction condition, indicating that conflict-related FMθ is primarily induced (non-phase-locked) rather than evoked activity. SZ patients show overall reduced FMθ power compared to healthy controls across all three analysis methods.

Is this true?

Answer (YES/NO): NO